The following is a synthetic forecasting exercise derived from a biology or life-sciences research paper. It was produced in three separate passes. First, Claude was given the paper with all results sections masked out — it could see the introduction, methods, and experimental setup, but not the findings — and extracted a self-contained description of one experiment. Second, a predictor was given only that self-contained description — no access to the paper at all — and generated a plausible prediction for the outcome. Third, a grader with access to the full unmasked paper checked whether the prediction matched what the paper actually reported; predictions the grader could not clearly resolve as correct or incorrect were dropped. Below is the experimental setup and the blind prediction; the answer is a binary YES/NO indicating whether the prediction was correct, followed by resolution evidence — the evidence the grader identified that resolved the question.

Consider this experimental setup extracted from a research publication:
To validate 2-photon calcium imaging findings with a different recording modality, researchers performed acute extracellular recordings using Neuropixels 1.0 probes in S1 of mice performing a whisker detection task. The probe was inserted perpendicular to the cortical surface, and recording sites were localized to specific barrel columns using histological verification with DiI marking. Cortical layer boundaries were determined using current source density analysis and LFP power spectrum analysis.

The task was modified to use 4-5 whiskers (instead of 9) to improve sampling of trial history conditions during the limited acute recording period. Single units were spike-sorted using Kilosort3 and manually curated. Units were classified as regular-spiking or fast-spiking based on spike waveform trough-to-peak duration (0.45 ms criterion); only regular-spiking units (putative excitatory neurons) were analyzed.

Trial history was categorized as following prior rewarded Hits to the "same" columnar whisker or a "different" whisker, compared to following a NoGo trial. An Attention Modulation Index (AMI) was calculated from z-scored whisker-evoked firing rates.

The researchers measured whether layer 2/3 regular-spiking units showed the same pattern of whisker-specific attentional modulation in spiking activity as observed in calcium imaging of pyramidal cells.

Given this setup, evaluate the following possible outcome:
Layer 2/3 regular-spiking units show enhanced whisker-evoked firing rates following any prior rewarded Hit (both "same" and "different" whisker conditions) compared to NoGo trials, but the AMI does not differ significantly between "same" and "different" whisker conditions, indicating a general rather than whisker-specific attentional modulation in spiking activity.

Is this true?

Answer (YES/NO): NO